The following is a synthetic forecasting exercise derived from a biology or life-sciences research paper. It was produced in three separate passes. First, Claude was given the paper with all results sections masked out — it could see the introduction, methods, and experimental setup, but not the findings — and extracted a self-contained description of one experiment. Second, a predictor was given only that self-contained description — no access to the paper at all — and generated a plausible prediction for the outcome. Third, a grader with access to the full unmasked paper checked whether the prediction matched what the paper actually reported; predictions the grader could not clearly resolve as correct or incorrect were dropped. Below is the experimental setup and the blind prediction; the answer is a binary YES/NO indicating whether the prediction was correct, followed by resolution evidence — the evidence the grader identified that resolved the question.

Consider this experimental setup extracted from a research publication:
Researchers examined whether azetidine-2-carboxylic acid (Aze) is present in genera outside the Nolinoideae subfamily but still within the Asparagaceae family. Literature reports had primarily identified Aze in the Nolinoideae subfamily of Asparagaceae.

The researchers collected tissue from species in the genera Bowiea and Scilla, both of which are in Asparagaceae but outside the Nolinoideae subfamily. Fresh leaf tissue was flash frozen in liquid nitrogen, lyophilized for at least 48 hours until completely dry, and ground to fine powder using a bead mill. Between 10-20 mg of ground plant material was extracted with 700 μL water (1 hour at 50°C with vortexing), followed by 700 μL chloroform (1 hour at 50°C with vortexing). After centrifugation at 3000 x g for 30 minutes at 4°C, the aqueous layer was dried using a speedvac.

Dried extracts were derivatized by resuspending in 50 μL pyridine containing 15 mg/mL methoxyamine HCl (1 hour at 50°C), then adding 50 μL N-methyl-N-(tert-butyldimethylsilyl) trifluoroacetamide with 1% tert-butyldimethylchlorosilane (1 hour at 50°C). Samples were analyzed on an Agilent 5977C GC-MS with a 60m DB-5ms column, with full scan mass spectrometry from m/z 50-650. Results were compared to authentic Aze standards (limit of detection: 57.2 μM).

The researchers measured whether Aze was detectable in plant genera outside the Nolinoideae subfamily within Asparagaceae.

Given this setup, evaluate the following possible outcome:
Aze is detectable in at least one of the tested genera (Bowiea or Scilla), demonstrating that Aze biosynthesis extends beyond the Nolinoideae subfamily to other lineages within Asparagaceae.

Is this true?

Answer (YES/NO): YES